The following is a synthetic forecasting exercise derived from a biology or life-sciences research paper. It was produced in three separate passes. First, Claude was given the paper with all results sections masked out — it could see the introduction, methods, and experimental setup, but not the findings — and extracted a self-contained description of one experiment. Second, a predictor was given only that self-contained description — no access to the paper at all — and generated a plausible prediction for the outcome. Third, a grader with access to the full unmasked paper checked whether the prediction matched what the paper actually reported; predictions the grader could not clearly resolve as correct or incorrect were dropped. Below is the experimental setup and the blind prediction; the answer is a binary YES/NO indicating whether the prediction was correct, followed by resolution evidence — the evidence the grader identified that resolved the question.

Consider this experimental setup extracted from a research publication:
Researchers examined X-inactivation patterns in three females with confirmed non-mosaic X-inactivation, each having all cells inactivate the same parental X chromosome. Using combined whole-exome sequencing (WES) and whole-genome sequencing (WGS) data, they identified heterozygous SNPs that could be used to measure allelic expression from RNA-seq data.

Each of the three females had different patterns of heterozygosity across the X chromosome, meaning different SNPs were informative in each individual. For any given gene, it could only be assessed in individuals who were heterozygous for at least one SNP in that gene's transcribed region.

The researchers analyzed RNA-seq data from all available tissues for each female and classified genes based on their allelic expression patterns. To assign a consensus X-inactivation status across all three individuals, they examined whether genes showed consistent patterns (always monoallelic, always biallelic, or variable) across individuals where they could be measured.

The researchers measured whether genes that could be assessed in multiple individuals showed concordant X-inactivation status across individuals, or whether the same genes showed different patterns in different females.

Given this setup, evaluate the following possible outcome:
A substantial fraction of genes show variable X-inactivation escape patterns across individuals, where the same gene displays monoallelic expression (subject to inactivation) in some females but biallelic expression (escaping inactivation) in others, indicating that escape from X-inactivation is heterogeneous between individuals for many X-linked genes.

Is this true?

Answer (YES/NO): NO